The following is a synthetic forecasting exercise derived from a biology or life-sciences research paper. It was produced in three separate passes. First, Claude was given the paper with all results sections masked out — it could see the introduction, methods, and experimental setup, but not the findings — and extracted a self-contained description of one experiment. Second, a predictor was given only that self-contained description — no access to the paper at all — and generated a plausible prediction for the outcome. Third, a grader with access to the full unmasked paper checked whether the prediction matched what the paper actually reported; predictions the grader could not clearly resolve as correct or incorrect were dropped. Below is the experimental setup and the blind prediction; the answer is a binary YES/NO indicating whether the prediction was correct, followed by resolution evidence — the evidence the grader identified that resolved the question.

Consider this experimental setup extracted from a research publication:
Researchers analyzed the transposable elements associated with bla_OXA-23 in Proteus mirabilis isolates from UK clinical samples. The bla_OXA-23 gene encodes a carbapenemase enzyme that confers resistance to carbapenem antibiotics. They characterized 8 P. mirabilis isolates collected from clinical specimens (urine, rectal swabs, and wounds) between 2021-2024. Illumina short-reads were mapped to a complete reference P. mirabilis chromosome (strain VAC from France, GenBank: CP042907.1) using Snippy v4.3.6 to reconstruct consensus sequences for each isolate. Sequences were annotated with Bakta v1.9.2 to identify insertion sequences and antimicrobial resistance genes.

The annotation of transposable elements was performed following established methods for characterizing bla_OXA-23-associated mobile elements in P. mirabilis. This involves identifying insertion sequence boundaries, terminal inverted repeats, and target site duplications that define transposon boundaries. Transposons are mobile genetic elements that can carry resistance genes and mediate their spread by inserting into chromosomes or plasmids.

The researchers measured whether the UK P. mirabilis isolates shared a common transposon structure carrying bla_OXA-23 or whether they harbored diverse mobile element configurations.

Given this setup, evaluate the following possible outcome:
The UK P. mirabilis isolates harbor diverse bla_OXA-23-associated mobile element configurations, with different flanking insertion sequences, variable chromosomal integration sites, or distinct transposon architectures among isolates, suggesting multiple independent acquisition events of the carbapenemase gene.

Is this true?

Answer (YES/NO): NO